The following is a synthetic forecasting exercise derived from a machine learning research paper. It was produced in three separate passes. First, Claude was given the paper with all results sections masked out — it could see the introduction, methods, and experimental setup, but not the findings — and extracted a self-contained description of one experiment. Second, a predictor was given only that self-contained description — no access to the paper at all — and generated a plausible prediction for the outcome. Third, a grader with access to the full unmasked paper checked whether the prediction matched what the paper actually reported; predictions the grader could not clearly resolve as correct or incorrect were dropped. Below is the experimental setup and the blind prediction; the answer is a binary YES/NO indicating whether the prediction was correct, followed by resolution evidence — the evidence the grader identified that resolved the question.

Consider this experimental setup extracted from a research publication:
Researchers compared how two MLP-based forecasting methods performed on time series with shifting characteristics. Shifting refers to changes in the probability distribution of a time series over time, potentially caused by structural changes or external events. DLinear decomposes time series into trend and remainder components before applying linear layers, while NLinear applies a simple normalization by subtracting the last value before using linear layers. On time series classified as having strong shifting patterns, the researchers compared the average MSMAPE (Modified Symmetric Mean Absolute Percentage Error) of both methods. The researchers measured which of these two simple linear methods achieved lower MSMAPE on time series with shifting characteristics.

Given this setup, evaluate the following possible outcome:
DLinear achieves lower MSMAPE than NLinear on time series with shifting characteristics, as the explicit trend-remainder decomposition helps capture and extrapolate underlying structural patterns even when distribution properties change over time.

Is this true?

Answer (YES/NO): NO